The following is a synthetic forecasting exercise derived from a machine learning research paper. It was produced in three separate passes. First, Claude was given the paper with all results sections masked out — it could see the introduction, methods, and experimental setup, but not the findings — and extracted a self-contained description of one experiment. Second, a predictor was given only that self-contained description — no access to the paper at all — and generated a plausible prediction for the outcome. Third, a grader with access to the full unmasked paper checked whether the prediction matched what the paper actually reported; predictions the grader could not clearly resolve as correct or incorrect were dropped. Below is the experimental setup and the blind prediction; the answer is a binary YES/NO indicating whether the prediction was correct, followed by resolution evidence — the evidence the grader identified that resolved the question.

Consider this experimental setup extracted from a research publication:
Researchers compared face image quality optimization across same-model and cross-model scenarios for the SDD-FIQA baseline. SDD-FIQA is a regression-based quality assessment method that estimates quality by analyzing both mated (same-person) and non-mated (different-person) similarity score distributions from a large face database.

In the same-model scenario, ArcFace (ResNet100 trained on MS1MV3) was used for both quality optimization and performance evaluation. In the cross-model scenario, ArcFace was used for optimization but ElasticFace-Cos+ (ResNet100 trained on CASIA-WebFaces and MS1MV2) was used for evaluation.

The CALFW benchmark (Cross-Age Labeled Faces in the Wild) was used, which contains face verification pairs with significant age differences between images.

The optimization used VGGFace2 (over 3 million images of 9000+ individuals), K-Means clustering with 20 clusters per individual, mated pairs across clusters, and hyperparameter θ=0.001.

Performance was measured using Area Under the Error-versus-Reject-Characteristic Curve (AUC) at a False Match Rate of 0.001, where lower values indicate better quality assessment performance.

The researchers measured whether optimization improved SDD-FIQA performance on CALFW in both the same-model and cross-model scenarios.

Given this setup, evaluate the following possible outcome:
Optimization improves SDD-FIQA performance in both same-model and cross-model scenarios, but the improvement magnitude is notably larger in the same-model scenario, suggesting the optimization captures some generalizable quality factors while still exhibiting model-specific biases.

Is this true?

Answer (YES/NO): YES